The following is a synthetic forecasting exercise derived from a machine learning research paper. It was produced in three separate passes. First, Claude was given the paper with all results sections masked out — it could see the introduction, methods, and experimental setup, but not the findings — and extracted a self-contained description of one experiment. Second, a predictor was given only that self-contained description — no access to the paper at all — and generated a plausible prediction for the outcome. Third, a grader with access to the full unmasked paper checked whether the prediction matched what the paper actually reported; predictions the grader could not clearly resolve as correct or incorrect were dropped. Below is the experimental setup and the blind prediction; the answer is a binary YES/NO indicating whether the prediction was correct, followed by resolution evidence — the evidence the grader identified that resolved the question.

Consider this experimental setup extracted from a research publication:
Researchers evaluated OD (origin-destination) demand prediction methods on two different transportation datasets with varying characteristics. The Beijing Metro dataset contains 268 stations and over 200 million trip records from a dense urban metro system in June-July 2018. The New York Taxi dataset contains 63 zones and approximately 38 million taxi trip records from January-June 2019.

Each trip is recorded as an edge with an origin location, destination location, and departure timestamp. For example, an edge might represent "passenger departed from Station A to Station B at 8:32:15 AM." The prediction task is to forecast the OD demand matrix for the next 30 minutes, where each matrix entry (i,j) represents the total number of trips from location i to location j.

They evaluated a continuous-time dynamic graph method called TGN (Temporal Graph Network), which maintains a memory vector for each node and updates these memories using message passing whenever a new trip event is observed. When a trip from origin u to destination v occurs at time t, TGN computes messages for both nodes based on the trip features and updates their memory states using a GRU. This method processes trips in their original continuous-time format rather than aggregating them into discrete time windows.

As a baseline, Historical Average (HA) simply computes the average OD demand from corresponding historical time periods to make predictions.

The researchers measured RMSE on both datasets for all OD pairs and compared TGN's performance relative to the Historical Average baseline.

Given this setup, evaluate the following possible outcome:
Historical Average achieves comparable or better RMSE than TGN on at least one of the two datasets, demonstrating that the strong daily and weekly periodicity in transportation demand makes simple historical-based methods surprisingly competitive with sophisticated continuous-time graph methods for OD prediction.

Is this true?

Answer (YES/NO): NO